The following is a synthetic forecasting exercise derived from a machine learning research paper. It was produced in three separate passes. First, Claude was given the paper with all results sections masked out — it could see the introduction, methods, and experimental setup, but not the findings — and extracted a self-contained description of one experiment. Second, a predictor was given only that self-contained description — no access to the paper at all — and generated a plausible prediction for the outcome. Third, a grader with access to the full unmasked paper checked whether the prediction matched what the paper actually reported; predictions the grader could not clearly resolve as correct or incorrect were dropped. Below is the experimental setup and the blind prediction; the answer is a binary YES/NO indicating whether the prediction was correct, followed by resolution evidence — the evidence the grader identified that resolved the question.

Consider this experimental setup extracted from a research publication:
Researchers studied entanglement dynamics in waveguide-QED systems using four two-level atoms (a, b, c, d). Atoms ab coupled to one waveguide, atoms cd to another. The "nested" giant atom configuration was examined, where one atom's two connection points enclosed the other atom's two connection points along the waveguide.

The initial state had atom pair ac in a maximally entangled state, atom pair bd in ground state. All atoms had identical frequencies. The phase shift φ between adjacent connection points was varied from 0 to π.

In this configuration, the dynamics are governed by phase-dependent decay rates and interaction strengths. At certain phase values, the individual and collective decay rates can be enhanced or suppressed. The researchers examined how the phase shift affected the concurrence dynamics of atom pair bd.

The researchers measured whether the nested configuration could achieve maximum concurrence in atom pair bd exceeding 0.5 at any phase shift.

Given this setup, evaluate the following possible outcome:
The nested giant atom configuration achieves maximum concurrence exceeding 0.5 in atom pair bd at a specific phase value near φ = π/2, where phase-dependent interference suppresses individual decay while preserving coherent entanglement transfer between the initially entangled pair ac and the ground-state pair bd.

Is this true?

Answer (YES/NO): NO